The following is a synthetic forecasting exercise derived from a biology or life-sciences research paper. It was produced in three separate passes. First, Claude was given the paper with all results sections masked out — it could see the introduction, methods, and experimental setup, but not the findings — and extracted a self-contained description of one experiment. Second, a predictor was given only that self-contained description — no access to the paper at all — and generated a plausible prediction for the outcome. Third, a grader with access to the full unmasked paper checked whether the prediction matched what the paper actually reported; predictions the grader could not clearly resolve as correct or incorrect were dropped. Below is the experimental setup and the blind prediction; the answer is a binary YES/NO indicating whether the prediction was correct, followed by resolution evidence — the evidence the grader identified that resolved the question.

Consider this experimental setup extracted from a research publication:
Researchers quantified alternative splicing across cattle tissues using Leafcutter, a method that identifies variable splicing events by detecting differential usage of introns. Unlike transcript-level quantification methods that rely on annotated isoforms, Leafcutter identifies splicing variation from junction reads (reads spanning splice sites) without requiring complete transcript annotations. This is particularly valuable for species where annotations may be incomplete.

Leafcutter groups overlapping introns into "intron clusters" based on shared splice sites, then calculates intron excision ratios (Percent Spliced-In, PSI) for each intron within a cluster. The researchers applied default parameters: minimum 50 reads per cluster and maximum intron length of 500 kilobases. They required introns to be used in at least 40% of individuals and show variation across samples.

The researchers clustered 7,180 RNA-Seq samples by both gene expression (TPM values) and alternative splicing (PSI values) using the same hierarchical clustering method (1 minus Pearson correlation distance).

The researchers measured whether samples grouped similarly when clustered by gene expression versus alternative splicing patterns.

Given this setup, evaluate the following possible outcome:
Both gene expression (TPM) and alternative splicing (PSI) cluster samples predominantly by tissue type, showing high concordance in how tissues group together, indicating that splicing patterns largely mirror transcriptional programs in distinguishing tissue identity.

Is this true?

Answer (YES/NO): YES